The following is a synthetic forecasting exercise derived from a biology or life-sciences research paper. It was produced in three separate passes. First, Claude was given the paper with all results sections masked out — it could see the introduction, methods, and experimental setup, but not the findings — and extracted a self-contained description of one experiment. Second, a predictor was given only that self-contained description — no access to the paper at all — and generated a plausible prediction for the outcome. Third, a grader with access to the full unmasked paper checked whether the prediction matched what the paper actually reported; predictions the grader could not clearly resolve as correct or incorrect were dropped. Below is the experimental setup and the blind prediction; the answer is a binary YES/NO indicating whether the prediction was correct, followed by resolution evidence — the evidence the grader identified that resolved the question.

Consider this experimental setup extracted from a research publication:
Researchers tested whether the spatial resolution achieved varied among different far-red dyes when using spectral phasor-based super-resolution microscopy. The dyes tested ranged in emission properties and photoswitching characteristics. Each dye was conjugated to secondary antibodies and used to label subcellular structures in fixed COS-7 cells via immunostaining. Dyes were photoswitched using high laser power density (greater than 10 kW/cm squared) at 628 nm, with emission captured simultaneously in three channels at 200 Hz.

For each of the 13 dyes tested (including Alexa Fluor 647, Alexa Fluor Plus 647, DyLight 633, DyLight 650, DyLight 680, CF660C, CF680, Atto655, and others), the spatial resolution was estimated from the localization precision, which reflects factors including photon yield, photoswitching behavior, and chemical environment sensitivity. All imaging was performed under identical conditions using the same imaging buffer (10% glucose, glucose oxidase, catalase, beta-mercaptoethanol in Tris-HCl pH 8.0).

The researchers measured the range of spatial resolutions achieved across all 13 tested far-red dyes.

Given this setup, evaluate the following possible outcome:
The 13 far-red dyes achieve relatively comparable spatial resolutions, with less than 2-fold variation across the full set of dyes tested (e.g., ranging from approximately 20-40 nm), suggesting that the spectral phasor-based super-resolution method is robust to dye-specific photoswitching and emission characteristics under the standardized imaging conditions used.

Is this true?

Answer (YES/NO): NO